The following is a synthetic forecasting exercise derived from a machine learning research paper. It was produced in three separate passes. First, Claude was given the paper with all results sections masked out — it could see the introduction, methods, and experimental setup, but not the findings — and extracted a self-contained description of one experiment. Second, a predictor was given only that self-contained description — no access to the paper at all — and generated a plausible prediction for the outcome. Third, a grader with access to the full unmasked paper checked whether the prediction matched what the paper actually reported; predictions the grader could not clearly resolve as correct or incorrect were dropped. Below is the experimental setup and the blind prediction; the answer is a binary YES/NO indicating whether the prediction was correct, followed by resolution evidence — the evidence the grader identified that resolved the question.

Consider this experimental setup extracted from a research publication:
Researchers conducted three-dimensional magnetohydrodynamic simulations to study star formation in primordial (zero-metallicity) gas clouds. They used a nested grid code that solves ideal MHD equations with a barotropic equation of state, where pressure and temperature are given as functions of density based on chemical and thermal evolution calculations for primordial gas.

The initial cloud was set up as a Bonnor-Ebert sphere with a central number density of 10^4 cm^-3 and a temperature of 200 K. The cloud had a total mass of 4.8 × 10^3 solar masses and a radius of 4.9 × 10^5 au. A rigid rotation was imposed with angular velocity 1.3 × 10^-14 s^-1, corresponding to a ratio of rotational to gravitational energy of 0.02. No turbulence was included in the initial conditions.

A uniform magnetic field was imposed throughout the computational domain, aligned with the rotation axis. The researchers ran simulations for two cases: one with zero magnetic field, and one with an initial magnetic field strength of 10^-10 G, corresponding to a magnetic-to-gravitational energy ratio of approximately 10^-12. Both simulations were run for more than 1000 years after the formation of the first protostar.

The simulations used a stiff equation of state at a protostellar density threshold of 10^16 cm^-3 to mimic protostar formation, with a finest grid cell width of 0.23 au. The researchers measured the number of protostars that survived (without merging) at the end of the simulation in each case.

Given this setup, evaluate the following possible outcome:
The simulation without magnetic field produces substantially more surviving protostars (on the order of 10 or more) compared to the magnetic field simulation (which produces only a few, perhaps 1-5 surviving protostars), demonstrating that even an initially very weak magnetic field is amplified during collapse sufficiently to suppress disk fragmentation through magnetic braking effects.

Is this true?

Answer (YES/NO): YES